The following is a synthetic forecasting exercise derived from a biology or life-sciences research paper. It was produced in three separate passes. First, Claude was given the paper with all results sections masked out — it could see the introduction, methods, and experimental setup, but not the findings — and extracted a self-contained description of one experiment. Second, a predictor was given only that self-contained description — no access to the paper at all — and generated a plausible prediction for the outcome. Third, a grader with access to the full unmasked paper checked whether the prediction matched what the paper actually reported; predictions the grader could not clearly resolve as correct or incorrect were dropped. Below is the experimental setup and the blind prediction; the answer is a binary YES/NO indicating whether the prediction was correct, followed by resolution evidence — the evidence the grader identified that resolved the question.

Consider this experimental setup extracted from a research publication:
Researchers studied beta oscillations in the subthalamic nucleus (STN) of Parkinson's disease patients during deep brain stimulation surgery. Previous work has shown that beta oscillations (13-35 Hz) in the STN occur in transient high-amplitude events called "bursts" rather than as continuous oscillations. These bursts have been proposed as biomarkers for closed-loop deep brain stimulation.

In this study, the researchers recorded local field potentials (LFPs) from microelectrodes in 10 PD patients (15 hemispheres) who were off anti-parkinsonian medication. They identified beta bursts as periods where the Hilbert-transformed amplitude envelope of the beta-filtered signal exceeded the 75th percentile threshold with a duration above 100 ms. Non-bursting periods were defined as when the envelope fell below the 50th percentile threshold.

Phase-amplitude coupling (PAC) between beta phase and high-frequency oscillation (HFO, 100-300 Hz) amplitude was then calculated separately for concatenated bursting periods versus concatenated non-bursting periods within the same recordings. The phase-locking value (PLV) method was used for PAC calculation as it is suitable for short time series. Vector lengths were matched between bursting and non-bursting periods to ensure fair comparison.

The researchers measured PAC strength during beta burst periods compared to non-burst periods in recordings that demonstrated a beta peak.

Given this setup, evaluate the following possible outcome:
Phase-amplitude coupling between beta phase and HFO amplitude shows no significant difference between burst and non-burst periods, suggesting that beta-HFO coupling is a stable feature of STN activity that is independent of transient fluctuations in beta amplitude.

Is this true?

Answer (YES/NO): NO